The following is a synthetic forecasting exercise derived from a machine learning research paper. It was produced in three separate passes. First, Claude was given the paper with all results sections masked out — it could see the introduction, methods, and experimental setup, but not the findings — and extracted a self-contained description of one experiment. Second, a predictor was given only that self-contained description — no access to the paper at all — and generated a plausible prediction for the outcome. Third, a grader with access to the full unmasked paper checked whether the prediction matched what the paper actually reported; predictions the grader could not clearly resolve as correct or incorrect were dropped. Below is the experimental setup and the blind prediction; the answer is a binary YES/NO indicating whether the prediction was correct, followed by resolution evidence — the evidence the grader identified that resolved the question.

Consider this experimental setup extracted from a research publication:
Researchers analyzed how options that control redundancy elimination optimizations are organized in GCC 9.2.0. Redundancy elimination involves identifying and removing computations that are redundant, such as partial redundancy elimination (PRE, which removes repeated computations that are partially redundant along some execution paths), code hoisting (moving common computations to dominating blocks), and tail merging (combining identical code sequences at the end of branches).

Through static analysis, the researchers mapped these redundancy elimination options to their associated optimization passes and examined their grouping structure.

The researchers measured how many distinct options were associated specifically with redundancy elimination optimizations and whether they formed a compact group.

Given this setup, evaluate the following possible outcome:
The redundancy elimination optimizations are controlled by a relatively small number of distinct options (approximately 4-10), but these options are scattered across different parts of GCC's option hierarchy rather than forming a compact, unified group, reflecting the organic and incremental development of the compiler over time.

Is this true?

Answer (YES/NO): NO